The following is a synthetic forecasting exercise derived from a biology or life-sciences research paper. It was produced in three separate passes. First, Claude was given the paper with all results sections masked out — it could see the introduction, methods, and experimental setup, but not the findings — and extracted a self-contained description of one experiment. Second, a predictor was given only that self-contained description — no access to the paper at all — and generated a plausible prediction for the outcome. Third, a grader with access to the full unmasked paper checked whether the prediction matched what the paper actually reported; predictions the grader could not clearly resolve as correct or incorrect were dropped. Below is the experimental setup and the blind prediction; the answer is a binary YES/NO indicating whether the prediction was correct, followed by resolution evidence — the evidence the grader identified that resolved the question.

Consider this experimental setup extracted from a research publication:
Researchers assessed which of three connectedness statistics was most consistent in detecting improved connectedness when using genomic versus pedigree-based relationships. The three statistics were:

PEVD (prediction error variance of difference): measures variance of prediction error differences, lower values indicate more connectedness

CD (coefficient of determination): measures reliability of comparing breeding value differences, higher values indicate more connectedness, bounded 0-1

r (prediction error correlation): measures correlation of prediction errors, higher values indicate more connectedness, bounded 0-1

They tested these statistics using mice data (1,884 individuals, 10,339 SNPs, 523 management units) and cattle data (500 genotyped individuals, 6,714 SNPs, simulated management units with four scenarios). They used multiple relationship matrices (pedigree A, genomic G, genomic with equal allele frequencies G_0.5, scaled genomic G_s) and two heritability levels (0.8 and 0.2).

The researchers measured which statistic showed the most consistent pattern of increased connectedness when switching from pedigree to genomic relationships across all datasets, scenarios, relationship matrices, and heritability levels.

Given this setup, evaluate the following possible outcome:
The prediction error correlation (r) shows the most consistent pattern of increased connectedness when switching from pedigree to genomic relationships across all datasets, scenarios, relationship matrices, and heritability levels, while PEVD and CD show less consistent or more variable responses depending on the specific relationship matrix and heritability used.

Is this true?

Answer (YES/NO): NO